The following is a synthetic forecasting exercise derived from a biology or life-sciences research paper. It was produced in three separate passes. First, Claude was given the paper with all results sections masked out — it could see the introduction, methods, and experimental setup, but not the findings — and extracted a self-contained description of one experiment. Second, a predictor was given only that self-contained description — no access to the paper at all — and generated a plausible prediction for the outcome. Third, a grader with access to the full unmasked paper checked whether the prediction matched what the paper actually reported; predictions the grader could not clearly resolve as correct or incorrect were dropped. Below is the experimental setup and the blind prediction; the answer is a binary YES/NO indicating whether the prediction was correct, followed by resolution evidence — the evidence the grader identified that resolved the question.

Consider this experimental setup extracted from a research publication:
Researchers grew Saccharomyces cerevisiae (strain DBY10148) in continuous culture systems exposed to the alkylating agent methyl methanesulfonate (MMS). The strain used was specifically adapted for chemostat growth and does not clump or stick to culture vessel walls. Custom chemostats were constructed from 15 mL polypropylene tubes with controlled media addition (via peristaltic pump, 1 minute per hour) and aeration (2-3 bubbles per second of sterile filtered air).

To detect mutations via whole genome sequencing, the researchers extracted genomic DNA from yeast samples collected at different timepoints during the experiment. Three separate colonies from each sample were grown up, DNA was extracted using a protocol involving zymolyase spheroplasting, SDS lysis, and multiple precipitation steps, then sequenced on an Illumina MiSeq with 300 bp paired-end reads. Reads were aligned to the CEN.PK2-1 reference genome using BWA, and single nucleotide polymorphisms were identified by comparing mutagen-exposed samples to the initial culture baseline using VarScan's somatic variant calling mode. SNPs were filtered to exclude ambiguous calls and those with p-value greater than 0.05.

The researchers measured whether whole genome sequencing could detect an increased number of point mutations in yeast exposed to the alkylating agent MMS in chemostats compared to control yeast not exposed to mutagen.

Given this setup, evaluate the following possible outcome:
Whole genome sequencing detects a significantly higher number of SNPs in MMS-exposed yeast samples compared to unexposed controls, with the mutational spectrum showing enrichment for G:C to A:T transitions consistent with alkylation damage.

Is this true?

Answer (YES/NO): NO